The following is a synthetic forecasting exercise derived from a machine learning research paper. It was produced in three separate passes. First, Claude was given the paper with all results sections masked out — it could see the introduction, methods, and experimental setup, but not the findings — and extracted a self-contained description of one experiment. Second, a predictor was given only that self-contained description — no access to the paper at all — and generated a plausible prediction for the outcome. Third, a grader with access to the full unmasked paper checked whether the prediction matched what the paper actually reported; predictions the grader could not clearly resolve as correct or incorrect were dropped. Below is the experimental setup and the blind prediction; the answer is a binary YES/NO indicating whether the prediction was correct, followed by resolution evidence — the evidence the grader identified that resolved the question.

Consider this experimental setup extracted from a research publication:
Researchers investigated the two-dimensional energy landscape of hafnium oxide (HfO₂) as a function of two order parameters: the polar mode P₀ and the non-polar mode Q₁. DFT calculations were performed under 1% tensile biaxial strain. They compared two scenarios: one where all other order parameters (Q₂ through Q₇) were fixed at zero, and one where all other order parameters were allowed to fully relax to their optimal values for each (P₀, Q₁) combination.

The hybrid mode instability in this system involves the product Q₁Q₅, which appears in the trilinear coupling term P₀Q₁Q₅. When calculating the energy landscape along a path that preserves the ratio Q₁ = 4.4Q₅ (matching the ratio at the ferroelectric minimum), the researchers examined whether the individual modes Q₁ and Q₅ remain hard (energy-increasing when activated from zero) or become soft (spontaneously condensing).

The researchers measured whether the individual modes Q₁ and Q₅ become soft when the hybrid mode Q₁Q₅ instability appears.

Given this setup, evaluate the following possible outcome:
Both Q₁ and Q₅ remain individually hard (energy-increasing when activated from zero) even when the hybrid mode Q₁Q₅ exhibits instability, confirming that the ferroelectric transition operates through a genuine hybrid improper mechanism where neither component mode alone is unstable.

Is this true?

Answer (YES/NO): YES